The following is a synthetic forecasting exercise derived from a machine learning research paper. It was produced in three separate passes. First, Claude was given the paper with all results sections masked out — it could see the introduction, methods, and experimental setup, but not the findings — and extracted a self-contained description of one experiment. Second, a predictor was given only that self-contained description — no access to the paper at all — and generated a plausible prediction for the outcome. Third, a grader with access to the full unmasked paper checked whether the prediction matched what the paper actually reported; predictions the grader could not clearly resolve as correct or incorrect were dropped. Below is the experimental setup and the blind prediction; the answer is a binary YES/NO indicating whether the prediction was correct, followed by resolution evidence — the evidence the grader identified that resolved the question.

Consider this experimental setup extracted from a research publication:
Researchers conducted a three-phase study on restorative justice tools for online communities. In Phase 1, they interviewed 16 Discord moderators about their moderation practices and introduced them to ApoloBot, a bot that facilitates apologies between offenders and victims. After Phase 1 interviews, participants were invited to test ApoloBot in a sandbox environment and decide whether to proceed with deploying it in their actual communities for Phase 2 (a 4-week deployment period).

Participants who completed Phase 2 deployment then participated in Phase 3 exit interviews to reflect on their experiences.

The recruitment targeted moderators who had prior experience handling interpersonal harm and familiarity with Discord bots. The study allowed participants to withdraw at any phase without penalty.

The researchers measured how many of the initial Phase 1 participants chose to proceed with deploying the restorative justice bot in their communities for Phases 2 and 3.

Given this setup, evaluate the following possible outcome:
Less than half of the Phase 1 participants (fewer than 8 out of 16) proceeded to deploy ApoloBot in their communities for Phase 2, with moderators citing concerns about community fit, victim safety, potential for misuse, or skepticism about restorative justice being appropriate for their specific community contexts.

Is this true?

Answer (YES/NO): YES